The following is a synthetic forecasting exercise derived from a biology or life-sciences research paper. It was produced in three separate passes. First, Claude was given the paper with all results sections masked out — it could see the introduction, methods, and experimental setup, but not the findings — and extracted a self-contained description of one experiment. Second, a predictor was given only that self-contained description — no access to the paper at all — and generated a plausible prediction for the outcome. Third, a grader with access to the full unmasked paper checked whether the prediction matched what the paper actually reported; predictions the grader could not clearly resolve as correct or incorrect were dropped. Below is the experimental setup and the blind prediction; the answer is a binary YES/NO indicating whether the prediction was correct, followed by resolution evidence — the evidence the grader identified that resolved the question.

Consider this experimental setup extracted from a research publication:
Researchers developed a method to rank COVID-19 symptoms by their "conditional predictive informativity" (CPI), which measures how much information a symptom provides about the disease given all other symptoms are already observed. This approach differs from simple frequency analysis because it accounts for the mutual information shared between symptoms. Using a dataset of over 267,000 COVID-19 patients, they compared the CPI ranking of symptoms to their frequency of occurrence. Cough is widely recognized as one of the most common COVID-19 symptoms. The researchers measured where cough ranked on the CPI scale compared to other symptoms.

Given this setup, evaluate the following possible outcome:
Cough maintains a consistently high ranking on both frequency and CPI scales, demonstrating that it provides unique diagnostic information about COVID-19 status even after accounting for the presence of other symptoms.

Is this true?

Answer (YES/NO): NO